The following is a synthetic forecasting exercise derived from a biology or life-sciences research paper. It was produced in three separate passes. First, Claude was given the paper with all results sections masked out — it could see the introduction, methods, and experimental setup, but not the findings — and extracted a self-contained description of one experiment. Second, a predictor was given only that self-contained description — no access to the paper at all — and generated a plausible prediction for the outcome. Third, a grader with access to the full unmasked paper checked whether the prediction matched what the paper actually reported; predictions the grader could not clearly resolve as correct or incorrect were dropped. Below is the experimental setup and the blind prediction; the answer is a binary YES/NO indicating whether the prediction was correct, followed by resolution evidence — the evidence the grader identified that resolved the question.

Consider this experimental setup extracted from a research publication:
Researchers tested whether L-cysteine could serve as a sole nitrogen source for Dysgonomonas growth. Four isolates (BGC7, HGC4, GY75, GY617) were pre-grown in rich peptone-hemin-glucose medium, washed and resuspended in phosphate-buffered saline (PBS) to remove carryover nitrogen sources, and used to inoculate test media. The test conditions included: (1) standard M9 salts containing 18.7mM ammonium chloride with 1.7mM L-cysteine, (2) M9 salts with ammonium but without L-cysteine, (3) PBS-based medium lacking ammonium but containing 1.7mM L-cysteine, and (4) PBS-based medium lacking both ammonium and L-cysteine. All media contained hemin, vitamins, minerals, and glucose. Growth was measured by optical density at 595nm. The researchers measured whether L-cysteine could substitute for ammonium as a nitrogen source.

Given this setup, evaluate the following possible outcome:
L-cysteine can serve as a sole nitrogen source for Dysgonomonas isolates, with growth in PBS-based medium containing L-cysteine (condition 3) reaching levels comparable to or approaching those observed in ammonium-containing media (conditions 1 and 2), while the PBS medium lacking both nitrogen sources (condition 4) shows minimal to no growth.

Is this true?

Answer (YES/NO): NO